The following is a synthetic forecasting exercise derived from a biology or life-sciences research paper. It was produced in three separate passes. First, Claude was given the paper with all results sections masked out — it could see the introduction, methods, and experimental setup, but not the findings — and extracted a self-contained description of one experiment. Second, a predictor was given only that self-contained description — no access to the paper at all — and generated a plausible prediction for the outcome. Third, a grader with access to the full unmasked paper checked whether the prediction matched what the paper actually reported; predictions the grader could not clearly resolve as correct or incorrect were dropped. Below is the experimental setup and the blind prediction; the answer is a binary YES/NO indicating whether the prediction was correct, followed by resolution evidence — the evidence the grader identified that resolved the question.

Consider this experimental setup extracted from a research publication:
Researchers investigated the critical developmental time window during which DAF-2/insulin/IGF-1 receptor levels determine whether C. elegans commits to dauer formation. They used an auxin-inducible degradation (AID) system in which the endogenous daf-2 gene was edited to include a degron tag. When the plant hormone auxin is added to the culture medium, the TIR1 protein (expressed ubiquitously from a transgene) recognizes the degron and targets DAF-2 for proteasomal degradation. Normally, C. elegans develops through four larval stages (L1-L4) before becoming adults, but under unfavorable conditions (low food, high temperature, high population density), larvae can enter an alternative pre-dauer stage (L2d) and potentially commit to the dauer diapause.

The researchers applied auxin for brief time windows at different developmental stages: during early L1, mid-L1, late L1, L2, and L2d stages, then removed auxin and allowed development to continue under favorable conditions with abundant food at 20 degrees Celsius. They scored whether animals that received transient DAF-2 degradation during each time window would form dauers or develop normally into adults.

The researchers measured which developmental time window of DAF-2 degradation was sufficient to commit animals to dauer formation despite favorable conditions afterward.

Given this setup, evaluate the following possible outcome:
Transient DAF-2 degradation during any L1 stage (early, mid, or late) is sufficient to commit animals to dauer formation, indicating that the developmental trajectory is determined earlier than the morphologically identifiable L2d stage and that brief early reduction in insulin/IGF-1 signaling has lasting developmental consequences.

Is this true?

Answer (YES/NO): NO